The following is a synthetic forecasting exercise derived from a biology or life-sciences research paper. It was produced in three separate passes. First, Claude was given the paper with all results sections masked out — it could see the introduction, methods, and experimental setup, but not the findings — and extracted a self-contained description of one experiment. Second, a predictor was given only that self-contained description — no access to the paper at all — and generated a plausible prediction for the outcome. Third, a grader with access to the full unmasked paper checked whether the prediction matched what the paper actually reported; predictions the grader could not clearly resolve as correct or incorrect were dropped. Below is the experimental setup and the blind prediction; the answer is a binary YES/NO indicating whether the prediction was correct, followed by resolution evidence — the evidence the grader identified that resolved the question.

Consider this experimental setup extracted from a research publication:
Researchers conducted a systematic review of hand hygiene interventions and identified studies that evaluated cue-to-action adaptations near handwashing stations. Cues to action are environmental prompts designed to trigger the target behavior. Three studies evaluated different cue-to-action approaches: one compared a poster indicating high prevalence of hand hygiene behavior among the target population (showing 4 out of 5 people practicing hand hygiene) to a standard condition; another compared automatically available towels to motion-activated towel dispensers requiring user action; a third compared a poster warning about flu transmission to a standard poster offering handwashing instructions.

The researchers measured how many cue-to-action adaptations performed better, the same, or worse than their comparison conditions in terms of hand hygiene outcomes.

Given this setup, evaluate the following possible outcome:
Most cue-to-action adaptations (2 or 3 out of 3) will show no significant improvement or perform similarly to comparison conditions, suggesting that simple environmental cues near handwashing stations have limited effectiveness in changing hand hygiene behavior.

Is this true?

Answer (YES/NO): NO